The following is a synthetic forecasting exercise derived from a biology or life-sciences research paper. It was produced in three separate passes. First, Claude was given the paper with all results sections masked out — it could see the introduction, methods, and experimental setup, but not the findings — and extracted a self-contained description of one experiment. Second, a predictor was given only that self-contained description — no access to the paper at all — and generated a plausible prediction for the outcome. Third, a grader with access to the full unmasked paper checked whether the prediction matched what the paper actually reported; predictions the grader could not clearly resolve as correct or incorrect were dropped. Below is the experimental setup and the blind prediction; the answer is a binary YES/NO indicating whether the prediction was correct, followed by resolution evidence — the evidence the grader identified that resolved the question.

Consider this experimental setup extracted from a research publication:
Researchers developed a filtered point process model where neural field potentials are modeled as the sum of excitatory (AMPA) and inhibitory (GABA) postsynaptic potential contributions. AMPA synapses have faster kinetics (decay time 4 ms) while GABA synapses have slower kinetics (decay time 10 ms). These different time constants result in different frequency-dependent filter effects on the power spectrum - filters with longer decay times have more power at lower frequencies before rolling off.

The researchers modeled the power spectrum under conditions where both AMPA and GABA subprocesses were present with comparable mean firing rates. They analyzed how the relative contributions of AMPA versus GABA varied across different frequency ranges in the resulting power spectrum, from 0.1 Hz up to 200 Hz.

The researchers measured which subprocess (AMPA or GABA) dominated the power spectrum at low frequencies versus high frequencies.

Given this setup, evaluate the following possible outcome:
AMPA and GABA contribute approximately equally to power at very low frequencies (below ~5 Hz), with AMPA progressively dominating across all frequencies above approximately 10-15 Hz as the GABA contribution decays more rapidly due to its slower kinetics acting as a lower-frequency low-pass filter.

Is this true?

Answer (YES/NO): NO